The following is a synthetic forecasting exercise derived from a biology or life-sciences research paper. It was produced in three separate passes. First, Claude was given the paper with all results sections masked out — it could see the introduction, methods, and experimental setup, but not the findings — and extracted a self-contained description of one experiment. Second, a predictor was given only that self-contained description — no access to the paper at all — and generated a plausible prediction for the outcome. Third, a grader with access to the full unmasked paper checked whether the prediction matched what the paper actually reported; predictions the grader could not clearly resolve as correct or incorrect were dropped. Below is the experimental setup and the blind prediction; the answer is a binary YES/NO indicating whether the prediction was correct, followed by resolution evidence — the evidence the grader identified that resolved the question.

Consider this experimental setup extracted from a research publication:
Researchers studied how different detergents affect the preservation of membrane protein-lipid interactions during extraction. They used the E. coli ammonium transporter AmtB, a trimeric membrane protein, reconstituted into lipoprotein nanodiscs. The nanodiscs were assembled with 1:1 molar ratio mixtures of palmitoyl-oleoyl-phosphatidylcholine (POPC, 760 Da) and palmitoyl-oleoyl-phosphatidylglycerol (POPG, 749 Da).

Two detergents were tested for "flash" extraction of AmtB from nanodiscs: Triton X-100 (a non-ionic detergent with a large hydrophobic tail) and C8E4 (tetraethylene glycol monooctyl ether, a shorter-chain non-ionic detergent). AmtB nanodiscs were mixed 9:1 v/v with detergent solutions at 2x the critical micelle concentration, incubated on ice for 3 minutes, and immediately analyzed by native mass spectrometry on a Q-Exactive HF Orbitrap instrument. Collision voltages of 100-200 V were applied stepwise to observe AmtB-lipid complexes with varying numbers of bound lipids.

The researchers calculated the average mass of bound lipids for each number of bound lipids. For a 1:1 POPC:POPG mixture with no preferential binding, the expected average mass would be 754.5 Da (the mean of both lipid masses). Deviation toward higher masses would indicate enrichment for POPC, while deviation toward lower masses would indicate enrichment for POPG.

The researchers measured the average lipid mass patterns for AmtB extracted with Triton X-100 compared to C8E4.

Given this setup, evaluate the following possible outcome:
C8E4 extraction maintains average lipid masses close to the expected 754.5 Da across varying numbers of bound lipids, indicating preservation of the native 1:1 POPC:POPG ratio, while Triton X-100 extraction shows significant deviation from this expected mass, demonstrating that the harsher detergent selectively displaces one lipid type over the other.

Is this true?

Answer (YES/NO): NO